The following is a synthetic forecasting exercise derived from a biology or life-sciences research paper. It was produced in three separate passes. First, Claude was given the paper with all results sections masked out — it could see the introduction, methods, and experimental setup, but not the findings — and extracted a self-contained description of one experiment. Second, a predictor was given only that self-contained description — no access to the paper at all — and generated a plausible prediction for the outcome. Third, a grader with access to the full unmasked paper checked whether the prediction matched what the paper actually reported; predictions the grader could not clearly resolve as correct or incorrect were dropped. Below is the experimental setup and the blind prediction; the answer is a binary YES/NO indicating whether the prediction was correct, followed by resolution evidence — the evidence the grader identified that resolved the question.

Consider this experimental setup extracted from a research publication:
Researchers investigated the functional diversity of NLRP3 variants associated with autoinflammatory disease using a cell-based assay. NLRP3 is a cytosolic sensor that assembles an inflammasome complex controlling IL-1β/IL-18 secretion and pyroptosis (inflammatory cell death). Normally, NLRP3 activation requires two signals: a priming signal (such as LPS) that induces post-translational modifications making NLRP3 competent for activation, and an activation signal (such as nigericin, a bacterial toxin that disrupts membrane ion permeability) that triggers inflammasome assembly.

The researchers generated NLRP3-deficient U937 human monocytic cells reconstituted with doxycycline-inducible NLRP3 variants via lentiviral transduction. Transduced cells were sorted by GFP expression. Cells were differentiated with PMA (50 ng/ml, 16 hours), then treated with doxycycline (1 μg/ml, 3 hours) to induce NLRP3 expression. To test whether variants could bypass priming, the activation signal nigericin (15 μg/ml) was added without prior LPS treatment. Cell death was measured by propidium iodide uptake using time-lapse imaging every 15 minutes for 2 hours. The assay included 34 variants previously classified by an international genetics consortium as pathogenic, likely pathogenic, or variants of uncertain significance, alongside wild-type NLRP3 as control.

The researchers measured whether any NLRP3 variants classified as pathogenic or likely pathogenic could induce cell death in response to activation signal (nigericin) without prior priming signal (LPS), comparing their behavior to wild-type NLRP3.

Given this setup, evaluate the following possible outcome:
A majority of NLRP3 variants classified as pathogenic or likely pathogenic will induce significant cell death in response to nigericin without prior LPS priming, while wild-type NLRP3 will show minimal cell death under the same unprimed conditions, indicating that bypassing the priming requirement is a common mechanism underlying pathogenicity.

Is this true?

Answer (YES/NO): YES